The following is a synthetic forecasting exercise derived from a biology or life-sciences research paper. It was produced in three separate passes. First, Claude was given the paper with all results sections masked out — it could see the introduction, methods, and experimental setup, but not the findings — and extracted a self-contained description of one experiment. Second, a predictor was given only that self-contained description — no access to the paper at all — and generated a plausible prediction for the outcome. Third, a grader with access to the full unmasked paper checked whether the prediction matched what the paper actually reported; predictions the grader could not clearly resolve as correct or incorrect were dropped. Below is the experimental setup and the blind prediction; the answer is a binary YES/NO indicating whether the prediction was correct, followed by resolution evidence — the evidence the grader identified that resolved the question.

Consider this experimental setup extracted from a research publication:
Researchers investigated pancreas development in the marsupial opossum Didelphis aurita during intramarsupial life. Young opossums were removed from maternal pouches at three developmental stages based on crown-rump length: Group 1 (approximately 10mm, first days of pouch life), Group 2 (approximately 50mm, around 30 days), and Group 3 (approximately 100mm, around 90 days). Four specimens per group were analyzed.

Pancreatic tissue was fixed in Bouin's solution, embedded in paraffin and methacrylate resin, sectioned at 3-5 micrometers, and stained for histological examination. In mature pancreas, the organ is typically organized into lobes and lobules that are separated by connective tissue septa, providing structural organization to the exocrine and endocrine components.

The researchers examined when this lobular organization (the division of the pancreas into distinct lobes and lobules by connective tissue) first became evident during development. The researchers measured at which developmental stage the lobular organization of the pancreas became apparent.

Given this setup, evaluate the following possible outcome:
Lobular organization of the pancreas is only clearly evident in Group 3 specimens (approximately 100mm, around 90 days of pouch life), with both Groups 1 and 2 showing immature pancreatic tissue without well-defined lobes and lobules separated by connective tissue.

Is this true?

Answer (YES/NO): NO